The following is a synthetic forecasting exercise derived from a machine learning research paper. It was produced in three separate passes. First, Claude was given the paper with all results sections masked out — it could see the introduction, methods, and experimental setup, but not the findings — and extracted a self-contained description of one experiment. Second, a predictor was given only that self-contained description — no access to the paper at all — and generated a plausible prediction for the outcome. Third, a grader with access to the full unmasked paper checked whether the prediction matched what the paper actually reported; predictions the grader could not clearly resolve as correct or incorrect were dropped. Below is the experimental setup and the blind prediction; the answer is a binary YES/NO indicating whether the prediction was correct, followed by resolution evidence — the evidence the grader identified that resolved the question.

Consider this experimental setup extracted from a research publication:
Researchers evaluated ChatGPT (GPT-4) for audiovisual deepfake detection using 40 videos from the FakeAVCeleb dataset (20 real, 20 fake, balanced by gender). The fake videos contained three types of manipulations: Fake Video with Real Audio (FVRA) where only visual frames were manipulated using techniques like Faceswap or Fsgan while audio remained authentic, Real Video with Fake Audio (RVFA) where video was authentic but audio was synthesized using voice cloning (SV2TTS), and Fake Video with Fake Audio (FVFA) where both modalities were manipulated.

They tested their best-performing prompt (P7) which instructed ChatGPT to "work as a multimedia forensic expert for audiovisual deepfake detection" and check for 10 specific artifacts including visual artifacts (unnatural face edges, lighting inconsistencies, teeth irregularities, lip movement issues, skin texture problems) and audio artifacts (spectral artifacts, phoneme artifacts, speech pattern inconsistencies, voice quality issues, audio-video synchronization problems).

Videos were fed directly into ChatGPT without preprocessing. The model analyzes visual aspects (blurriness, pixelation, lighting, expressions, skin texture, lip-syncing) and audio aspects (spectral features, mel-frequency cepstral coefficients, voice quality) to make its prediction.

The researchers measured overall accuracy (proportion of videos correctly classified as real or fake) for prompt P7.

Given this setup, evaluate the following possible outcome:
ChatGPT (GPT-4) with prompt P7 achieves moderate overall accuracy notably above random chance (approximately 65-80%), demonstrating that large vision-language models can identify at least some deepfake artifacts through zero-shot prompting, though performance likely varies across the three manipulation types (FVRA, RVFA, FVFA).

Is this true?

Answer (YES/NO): YES